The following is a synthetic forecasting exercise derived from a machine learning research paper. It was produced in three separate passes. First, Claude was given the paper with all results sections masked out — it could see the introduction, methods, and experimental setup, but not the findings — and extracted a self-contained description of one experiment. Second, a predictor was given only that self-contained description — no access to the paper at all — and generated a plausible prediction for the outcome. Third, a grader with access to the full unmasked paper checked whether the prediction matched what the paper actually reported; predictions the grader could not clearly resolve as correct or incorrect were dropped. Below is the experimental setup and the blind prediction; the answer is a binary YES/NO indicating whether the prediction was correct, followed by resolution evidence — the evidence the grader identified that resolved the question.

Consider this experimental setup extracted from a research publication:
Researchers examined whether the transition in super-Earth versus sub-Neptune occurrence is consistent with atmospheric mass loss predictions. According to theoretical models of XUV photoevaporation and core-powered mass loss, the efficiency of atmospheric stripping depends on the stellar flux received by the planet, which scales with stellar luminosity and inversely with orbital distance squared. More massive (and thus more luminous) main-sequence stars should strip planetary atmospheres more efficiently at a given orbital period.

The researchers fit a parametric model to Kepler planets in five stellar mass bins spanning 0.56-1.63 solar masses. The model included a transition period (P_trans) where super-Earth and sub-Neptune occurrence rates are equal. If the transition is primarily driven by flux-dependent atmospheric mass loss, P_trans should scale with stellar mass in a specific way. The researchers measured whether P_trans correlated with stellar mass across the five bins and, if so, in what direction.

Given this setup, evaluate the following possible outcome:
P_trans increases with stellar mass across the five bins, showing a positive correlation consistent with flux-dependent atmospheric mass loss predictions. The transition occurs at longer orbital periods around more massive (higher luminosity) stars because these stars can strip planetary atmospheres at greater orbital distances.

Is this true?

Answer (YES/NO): YES